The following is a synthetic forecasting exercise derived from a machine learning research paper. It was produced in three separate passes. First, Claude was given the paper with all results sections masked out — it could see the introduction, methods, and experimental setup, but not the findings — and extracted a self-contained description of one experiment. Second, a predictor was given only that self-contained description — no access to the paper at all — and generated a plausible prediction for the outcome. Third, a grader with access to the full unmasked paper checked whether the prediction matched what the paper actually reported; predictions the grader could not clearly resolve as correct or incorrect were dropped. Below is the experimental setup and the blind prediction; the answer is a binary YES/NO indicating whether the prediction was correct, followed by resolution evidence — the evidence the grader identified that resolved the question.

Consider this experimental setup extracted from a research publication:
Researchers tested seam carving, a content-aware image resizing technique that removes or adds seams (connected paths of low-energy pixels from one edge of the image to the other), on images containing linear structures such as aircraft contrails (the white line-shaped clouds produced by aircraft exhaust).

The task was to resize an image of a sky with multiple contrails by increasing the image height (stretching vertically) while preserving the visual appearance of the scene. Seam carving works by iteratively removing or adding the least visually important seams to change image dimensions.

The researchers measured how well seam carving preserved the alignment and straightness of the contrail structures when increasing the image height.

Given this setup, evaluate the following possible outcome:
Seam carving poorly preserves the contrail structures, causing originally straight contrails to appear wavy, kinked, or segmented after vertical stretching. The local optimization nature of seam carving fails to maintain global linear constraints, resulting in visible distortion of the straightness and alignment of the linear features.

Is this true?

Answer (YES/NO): YES